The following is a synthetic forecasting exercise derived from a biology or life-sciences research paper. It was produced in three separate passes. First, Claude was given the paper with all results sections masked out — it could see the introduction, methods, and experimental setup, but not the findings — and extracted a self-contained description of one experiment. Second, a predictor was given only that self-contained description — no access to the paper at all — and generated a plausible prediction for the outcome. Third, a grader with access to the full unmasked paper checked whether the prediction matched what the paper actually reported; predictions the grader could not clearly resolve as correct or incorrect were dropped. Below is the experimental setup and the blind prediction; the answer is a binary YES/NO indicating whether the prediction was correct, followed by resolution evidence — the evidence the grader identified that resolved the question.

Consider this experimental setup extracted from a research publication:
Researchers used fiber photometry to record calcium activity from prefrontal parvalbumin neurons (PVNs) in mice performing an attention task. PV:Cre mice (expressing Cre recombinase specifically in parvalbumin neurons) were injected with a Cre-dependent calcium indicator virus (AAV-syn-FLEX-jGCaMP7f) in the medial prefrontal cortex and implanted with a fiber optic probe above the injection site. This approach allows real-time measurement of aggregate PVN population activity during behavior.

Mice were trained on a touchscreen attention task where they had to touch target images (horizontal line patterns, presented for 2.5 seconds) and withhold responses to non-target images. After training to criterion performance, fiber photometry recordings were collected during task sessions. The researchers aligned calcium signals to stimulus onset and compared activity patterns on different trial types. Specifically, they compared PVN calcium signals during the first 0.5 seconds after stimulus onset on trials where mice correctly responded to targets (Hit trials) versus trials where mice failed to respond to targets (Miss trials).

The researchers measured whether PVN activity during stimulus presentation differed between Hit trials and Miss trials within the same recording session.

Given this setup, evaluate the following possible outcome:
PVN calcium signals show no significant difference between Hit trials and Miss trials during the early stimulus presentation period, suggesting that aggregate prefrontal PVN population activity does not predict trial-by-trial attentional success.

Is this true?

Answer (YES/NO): YES